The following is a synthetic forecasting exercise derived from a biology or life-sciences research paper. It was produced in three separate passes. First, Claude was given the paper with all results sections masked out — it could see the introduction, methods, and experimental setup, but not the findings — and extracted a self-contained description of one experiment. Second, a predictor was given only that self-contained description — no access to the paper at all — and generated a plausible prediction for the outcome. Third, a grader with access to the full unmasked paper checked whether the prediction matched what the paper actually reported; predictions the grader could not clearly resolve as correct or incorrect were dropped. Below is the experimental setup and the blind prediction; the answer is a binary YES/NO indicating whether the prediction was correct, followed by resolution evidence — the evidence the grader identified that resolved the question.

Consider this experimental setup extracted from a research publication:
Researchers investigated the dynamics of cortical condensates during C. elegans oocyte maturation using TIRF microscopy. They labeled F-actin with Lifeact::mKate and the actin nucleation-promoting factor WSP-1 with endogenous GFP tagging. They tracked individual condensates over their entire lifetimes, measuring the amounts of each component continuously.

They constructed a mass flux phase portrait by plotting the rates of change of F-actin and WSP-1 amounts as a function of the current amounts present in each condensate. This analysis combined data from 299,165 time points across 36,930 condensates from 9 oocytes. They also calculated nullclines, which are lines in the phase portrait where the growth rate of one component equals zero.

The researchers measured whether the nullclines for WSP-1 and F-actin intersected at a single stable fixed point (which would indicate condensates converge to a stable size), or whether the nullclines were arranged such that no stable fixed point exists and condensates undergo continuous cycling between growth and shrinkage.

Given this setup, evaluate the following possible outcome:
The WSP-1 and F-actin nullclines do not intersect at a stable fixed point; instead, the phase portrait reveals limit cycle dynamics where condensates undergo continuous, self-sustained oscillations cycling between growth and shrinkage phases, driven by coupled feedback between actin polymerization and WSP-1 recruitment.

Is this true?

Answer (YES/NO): NO